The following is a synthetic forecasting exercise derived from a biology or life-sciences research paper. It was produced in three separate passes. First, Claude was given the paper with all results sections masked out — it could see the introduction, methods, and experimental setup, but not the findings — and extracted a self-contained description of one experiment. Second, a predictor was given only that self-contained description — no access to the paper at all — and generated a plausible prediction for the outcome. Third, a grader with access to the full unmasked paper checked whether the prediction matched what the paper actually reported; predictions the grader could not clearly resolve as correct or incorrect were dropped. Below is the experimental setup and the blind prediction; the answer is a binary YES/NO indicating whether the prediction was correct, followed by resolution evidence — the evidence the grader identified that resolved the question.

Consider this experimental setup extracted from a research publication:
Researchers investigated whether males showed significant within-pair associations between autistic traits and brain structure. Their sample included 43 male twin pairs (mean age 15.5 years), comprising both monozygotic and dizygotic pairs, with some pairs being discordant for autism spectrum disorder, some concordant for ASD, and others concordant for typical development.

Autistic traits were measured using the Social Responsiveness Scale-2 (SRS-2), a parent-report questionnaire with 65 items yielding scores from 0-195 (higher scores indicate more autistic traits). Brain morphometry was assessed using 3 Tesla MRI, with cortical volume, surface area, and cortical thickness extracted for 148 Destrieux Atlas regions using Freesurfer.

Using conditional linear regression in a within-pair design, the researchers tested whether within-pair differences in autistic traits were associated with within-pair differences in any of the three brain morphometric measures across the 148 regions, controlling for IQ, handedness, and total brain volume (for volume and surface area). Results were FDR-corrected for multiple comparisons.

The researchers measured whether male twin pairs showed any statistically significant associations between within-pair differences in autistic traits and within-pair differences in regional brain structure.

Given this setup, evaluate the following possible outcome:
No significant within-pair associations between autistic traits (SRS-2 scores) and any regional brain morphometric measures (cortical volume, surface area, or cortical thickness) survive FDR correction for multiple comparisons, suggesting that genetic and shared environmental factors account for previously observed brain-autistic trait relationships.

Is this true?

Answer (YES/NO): NO